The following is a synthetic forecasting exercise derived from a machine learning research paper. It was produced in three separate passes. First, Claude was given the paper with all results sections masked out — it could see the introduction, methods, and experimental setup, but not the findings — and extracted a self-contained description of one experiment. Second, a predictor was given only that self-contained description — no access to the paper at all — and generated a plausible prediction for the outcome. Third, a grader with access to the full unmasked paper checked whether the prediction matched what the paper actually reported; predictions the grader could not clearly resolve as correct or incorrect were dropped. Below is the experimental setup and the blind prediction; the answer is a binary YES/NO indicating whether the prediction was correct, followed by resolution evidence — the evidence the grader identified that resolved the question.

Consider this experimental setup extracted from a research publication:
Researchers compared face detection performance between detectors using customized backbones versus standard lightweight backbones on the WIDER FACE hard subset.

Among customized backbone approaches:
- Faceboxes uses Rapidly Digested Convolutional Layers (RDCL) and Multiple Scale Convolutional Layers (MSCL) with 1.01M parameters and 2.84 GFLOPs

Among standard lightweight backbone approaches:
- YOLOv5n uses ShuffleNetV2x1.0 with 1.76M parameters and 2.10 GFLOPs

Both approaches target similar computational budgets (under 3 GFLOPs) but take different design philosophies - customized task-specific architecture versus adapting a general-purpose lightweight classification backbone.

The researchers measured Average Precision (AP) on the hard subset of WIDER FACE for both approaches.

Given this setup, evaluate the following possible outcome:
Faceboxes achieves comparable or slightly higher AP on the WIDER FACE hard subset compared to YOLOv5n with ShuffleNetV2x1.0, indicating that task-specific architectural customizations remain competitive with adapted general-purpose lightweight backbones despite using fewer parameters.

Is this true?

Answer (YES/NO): NO